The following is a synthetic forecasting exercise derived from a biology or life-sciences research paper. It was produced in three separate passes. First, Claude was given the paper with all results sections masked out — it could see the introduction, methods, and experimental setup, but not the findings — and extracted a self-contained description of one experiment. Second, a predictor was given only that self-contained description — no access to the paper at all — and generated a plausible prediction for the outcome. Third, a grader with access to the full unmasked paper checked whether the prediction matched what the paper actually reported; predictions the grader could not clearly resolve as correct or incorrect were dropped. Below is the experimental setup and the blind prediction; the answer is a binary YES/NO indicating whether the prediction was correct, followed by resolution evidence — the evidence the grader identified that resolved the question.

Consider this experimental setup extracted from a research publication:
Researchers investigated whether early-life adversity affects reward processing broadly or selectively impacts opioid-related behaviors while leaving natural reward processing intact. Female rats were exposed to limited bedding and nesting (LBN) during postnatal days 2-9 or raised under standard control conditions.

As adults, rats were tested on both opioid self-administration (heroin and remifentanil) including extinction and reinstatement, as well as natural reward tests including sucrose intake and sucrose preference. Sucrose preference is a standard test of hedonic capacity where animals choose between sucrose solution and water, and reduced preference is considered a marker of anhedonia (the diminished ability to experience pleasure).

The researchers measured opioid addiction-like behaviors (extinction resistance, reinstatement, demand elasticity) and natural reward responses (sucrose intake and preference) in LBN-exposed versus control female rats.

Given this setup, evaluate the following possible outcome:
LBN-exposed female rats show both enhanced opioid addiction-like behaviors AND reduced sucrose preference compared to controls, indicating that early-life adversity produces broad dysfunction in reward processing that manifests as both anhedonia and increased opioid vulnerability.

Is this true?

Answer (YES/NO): NO